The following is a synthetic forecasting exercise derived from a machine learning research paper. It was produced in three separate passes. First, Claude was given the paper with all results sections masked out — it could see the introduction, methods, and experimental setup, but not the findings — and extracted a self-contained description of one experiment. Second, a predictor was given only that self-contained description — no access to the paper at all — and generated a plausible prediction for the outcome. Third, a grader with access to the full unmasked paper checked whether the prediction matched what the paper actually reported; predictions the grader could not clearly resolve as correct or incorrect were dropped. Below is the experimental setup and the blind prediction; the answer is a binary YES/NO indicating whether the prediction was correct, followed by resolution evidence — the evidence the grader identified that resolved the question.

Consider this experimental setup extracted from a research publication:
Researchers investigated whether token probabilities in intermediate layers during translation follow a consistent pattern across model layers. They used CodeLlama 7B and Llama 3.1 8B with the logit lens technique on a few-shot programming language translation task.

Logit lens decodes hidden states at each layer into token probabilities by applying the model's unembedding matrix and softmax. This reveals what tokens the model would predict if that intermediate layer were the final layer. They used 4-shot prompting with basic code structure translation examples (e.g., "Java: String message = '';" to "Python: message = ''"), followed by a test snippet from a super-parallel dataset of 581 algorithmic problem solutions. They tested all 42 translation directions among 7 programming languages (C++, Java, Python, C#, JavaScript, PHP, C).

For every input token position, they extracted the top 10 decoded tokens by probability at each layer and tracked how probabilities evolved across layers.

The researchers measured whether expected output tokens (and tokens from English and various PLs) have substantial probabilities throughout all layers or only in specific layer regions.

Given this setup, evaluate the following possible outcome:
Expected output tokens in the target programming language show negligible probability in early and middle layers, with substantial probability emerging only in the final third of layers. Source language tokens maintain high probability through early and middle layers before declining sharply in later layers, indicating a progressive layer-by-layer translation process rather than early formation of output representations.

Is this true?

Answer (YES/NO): NO